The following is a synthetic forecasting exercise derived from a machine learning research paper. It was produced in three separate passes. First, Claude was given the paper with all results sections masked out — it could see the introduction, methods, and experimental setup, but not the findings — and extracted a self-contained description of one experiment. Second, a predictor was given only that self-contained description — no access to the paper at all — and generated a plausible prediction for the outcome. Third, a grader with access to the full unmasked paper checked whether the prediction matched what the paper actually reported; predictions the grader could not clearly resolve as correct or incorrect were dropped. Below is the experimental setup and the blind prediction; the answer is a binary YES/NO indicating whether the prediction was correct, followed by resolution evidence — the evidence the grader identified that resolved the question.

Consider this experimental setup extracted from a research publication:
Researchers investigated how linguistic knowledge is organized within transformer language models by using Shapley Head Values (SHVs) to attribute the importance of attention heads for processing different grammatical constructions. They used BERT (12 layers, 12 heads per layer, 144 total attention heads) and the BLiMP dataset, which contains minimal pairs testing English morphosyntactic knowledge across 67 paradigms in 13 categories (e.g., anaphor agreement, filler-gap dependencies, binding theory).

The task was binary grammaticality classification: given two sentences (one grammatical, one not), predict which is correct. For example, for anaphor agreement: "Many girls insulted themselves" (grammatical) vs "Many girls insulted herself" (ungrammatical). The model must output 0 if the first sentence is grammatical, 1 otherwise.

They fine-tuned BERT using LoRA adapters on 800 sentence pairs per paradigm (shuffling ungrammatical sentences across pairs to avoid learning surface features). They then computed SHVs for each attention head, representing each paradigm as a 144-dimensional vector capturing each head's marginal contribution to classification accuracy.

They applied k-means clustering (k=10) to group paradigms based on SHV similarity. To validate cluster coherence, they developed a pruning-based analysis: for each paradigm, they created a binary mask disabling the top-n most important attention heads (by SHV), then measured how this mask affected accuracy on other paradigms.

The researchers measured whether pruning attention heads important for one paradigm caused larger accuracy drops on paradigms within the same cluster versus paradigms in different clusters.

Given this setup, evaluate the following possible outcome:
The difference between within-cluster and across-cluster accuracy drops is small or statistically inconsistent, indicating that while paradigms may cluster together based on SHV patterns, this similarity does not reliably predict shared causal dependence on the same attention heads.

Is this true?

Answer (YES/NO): NO